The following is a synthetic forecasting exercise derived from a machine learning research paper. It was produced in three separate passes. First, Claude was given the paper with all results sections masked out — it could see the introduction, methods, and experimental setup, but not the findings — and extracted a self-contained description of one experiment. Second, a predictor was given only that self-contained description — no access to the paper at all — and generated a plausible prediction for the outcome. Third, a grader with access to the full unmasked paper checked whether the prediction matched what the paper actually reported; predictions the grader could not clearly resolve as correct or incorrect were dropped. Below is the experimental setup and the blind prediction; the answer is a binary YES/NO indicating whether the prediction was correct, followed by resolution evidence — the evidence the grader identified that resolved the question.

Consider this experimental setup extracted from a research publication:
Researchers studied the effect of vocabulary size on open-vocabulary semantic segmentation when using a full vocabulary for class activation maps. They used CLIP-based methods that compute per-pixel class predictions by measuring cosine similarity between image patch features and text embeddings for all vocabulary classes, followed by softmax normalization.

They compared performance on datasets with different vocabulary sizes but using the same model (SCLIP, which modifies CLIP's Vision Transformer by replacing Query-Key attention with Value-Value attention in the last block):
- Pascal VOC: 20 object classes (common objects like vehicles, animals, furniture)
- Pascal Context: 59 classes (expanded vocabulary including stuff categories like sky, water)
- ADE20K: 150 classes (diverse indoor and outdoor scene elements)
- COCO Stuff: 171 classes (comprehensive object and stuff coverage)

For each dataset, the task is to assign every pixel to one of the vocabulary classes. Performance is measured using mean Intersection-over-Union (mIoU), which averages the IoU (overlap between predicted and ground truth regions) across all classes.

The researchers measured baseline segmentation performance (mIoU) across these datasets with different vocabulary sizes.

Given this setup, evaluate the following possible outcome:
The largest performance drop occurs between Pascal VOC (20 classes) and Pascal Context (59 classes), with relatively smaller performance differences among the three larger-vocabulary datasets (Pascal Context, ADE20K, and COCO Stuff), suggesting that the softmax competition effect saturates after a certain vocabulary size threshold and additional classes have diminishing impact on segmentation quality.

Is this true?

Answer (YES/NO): NO